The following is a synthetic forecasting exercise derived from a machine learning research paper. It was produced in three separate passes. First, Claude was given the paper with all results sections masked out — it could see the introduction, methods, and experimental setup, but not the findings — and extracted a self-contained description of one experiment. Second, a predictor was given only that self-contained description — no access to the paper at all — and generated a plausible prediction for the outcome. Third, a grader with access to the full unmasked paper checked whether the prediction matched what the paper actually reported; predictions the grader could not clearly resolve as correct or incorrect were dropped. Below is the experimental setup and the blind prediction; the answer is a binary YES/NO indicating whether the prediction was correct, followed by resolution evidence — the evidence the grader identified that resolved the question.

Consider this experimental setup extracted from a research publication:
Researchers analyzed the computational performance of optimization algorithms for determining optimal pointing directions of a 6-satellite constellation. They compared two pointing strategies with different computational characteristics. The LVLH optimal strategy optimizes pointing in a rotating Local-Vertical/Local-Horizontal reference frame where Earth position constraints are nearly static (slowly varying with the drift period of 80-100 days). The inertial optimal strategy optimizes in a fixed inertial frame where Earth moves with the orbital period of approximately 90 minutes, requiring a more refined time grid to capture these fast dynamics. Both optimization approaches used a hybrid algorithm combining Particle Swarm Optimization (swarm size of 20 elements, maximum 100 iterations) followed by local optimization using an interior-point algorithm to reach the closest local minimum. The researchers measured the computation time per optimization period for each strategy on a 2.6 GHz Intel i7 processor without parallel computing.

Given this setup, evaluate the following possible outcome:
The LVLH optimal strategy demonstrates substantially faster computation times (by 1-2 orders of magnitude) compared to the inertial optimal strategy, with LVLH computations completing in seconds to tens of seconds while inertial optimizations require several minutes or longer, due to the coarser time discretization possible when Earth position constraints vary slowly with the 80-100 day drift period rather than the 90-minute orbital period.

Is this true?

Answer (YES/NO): NO